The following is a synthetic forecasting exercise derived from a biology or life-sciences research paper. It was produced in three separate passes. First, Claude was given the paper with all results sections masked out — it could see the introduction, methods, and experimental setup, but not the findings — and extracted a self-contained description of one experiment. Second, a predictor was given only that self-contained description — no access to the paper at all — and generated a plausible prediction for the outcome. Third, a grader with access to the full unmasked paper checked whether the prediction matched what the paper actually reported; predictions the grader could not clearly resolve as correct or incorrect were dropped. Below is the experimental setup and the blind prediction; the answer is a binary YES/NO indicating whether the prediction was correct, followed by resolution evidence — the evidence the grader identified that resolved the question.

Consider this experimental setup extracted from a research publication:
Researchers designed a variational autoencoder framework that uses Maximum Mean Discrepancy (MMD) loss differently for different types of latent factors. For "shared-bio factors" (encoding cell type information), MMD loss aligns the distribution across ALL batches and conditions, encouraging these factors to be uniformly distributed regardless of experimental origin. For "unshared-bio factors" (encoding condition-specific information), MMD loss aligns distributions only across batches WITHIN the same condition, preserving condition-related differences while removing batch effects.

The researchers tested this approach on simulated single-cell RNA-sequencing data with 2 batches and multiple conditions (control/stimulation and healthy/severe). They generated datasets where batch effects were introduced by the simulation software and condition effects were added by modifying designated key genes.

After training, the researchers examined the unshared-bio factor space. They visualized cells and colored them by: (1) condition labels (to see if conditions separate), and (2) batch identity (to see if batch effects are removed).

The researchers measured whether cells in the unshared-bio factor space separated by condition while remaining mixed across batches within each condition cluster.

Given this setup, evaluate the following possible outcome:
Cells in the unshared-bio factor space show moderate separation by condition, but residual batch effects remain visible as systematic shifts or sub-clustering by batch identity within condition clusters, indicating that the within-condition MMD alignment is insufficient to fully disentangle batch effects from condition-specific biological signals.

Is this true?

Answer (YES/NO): NO